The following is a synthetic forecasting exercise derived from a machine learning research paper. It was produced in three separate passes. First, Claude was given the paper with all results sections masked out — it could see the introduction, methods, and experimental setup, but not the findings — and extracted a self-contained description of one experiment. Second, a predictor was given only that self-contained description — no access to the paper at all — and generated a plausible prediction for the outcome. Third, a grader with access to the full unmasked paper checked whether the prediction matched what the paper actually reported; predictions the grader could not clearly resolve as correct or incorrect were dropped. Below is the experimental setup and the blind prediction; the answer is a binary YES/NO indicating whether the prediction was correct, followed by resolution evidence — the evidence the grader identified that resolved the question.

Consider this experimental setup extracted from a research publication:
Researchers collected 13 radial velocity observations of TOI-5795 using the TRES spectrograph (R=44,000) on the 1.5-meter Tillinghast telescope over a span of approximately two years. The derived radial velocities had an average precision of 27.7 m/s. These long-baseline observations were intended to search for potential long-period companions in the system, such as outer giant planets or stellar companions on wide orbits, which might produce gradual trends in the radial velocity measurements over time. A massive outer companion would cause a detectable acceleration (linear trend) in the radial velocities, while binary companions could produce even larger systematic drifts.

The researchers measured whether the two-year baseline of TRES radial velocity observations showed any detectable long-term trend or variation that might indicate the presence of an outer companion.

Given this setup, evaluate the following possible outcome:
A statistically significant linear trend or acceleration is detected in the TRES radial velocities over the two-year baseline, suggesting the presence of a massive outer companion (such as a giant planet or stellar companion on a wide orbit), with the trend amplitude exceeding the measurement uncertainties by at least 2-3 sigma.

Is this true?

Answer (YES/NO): NO